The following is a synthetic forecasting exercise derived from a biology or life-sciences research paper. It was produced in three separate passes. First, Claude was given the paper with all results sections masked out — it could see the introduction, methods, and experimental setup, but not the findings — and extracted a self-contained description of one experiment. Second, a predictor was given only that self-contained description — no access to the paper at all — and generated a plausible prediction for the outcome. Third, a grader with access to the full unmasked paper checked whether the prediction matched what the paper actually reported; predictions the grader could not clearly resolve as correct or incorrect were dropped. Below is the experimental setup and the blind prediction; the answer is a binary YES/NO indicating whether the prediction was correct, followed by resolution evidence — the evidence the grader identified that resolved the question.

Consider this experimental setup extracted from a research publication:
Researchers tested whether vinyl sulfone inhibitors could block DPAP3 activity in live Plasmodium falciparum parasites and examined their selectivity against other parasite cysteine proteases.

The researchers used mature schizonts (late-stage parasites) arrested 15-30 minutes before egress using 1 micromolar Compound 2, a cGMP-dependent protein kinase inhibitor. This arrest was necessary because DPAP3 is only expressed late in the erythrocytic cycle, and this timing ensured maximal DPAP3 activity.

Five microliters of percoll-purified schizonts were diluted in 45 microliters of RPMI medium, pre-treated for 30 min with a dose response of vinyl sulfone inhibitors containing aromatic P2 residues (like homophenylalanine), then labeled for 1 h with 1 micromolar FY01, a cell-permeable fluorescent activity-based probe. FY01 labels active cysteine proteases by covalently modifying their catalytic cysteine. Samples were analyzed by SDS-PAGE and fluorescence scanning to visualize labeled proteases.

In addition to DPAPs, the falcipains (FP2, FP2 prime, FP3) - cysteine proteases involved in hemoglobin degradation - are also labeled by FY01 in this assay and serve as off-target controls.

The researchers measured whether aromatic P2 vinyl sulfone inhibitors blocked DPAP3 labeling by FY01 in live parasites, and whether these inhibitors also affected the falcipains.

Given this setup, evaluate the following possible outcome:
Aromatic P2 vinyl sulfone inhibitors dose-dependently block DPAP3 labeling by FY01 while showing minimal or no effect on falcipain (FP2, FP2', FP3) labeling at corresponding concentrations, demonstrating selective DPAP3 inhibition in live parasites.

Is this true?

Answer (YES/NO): YES